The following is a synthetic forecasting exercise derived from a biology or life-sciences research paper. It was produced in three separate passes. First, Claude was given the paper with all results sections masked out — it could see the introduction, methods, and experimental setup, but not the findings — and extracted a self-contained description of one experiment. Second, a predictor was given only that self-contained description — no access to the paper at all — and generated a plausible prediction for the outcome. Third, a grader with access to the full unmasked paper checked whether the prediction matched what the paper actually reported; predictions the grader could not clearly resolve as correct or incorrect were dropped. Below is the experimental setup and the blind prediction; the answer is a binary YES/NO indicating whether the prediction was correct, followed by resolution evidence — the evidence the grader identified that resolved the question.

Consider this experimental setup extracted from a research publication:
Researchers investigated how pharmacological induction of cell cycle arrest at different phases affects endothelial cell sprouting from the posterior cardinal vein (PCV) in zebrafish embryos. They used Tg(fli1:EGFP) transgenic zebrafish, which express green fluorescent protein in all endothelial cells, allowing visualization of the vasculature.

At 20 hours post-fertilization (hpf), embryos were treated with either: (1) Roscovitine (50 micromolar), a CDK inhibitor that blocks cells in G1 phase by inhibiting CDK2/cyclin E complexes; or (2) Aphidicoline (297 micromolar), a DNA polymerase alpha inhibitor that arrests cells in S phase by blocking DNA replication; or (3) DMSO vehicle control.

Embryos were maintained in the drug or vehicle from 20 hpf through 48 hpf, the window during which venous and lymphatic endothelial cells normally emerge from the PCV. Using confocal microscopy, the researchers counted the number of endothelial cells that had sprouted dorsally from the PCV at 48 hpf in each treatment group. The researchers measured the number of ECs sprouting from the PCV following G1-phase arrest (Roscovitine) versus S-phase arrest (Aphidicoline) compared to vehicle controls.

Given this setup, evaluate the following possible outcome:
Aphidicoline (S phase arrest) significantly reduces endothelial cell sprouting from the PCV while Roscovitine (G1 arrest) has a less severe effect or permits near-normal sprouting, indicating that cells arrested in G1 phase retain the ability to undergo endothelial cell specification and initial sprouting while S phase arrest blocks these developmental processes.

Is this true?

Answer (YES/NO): NO